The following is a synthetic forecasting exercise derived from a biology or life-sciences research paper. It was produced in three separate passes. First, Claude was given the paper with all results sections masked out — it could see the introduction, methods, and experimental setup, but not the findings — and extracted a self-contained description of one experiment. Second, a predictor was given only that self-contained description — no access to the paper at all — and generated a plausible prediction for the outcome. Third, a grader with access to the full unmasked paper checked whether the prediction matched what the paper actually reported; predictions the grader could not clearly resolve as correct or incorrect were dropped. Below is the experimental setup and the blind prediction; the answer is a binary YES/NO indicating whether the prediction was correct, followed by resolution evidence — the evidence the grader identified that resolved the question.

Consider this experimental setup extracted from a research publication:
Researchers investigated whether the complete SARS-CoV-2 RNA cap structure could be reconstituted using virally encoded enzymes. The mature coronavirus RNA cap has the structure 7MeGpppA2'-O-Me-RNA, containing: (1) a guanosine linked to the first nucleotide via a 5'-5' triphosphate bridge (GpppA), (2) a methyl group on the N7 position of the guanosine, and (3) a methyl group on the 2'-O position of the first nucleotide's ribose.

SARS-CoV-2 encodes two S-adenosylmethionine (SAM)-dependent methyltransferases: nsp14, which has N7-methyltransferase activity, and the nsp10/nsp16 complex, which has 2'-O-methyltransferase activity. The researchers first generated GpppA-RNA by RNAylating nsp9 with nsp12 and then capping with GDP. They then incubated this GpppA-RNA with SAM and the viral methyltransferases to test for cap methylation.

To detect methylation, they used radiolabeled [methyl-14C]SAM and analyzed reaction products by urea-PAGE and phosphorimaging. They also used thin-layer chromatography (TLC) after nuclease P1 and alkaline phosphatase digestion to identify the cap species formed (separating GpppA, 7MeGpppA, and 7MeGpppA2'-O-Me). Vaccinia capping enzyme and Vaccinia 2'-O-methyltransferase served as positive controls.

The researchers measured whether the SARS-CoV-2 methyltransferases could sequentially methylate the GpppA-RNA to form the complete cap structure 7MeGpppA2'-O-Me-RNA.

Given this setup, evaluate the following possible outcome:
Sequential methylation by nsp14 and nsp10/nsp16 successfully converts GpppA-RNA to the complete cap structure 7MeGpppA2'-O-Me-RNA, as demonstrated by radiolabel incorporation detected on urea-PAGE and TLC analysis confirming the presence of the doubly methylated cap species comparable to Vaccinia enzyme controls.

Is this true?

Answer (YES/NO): YES